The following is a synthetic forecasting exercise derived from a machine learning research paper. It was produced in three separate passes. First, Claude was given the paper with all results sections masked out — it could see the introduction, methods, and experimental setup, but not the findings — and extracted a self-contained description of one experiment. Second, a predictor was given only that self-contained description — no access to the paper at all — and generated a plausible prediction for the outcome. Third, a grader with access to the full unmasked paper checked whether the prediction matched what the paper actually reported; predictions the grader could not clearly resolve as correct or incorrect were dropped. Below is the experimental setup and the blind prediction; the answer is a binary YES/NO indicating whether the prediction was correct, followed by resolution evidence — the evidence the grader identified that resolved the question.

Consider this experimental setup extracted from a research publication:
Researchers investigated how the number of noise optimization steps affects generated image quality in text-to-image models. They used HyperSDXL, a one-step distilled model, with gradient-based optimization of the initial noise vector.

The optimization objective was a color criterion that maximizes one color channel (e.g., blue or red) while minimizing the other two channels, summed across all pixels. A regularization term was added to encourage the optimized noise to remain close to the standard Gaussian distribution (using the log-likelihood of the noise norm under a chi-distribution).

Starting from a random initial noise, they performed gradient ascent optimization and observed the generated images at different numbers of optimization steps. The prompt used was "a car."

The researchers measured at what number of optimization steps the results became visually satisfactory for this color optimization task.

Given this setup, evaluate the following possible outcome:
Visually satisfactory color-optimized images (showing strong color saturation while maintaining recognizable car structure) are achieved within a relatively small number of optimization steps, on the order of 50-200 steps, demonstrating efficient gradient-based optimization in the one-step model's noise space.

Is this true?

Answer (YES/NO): NO